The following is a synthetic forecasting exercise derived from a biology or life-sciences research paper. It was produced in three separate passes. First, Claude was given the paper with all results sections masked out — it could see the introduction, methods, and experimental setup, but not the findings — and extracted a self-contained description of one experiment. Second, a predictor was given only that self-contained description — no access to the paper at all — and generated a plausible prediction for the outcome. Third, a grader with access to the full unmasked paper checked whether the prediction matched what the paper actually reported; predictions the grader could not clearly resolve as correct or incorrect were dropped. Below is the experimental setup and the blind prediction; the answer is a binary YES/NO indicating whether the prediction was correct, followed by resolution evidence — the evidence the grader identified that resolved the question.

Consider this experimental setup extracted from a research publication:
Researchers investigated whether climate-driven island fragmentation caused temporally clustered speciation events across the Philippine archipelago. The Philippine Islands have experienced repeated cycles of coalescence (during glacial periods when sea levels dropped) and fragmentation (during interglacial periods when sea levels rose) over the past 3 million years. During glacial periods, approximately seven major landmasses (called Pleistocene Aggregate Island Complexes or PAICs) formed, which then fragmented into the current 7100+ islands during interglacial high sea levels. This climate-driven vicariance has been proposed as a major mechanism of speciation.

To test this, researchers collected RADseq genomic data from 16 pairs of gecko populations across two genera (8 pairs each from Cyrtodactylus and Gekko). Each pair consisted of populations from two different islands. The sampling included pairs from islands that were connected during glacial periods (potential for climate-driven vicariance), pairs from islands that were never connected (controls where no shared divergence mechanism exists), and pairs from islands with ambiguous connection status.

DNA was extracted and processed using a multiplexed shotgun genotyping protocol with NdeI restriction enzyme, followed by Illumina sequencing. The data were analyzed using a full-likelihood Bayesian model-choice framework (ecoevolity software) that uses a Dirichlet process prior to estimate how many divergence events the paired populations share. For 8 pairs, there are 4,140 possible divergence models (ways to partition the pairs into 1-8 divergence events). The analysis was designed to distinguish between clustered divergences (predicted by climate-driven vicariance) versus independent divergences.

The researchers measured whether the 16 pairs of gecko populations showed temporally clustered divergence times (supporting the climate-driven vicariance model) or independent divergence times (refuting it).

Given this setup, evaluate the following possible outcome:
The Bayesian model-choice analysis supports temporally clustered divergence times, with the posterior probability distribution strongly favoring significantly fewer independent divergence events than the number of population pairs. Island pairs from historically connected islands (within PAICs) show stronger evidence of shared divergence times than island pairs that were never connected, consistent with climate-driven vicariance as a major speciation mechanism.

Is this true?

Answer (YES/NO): NO